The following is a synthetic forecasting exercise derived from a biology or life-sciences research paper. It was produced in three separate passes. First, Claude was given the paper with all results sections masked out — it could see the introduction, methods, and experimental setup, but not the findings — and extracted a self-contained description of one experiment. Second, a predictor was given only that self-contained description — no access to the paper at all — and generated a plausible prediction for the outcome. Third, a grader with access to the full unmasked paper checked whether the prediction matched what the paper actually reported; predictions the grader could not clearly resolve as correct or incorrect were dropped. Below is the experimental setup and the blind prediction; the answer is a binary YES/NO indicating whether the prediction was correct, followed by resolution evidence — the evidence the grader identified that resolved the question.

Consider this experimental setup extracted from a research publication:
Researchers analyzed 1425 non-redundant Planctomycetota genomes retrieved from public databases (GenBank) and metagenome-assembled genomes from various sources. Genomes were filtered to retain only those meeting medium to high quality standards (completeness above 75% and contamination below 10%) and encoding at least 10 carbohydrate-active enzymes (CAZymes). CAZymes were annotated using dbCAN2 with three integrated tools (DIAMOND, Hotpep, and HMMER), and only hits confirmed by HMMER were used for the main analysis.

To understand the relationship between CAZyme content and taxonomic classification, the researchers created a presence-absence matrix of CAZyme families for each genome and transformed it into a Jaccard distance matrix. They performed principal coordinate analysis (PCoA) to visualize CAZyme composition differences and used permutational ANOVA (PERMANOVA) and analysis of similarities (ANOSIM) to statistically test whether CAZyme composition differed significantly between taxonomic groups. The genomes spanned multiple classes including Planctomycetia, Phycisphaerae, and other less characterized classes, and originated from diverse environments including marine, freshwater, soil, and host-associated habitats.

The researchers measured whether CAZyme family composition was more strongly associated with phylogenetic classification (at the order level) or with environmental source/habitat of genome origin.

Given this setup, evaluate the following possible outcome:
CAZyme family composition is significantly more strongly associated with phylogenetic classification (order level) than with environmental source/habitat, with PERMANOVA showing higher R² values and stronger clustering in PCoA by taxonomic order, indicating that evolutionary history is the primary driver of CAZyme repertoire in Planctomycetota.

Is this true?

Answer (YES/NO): NO